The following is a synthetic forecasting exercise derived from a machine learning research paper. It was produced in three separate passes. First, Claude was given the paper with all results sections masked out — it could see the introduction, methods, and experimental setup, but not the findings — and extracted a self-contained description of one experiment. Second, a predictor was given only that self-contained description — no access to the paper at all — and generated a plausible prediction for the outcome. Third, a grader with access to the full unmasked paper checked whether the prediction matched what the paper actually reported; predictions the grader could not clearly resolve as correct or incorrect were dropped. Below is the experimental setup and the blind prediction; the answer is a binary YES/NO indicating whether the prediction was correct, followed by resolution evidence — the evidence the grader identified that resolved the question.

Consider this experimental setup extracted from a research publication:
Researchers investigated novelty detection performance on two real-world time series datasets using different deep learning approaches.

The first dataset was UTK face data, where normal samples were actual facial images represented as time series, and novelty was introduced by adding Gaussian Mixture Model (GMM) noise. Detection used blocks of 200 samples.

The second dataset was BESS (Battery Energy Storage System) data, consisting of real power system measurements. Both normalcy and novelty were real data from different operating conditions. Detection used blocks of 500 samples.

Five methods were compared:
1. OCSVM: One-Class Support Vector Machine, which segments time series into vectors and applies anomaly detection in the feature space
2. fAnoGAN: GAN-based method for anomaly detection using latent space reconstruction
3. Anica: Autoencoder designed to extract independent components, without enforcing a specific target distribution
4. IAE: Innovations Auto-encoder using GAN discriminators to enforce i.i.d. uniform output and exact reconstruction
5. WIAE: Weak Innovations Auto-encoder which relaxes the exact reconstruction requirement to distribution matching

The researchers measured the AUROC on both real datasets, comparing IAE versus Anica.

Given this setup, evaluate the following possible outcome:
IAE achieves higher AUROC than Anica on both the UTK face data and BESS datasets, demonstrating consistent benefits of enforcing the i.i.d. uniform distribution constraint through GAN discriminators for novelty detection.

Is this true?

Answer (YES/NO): YES